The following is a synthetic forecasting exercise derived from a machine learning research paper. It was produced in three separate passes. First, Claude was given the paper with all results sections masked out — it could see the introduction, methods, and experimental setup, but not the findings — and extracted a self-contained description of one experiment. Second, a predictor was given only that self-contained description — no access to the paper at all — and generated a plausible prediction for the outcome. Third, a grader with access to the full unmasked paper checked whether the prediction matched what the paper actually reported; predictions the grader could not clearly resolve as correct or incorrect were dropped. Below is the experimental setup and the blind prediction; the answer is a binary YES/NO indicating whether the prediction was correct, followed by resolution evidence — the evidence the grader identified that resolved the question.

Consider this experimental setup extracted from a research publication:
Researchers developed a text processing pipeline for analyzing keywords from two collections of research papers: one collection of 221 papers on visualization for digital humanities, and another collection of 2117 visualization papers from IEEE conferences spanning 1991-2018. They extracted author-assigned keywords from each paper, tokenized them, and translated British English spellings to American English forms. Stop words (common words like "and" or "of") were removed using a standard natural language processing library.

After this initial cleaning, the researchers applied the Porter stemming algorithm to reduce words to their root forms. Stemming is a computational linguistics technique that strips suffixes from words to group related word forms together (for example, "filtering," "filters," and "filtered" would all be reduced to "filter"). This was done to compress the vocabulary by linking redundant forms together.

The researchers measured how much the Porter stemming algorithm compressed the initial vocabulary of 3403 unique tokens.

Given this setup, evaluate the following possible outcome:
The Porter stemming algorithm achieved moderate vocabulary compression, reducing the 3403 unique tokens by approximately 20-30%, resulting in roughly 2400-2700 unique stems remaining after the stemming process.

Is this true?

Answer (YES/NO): NO